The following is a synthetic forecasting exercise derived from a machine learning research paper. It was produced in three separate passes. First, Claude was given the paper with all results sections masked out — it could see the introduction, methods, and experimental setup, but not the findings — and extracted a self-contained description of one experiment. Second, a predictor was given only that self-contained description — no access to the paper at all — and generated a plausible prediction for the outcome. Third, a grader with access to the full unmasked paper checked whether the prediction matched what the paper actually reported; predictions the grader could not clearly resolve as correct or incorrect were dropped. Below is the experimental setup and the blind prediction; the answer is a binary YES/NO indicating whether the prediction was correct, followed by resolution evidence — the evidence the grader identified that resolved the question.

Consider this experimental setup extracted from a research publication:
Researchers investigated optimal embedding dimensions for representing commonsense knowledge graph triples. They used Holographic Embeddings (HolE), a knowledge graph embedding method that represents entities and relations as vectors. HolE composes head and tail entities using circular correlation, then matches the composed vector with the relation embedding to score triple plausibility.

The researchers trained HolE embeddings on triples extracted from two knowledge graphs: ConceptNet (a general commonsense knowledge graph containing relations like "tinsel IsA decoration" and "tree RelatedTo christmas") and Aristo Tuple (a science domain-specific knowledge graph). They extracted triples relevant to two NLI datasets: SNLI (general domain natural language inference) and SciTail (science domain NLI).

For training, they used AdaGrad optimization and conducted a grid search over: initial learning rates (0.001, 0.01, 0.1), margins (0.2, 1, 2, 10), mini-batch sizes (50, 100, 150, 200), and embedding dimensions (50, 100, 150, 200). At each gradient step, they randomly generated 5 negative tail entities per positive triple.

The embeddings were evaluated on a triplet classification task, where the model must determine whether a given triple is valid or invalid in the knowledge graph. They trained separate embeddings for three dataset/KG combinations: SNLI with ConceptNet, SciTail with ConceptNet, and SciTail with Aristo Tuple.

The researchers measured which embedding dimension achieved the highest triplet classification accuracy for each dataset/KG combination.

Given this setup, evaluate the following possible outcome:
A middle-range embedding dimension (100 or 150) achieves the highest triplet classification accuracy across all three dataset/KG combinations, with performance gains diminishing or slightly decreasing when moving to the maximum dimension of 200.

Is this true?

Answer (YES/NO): YES